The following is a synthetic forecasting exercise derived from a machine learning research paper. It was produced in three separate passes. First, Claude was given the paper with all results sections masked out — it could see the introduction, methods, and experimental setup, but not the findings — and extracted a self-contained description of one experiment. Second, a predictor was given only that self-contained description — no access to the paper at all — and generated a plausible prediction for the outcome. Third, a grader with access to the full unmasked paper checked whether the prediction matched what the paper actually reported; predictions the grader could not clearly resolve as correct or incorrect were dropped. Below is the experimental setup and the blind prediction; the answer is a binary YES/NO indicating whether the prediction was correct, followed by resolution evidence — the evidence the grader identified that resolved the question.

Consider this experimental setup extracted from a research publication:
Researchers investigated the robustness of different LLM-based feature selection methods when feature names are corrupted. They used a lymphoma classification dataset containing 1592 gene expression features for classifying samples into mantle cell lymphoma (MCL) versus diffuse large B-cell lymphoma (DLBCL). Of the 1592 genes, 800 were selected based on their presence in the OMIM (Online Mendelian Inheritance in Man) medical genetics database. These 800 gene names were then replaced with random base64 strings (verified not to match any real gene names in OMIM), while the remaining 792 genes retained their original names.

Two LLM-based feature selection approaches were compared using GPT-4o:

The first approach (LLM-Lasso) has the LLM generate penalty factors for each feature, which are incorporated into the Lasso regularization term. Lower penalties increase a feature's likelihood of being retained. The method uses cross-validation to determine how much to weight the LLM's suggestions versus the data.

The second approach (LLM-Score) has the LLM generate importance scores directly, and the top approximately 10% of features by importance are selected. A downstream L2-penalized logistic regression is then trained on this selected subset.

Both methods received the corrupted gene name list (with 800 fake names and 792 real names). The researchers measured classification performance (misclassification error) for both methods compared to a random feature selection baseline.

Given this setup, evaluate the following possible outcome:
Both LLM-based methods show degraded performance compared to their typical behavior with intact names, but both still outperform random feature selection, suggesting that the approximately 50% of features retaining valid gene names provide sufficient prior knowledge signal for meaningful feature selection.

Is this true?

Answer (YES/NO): NO